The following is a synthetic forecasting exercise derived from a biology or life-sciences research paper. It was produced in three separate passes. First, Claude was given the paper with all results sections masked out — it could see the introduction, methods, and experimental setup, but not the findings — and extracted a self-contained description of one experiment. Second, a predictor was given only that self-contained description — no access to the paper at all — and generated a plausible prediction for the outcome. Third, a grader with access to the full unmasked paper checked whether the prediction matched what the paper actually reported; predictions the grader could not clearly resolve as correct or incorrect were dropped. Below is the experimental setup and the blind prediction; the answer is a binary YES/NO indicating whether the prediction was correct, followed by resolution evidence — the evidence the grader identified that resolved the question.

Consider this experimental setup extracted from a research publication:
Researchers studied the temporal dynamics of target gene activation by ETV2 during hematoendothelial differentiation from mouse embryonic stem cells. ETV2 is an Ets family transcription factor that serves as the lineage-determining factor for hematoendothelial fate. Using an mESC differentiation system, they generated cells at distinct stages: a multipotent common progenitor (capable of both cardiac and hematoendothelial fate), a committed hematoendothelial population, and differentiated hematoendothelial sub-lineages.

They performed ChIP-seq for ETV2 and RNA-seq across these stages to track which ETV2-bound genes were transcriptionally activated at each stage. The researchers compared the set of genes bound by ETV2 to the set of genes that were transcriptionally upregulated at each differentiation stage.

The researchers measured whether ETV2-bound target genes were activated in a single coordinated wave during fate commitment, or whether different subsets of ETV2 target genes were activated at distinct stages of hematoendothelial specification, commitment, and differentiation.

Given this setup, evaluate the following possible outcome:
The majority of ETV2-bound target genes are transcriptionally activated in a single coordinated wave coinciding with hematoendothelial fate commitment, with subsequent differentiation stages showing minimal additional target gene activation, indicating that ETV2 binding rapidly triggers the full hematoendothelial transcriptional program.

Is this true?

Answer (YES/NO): NO